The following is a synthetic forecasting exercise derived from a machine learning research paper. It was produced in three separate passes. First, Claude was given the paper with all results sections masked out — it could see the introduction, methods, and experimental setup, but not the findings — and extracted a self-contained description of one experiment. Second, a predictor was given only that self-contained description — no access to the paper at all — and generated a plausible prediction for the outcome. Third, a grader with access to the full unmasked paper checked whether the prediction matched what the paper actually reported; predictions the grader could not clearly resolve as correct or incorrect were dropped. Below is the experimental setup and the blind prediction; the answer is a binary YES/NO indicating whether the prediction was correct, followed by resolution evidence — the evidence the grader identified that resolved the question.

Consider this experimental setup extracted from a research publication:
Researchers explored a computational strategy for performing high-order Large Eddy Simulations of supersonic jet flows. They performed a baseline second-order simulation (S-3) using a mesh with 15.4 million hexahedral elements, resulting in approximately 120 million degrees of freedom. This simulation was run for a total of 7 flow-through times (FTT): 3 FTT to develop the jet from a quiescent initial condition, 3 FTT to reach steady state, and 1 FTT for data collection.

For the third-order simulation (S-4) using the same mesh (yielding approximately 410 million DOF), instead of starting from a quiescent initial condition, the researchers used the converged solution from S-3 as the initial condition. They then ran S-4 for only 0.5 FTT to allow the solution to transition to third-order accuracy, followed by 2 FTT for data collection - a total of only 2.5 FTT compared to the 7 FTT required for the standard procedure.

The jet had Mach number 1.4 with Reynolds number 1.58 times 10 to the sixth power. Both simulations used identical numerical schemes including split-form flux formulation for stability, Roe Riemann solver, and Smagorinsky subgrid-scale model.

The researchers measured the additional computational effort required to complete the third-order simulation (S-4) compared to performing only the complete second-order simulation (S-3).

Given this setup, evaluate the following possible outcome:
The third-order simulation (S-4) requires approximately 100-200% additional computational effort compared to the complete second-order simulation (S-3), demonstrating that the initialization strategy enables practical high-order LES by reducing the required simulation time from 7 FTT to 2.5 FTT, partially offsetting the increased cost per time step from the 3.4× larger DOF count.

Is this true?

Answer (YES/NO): NO